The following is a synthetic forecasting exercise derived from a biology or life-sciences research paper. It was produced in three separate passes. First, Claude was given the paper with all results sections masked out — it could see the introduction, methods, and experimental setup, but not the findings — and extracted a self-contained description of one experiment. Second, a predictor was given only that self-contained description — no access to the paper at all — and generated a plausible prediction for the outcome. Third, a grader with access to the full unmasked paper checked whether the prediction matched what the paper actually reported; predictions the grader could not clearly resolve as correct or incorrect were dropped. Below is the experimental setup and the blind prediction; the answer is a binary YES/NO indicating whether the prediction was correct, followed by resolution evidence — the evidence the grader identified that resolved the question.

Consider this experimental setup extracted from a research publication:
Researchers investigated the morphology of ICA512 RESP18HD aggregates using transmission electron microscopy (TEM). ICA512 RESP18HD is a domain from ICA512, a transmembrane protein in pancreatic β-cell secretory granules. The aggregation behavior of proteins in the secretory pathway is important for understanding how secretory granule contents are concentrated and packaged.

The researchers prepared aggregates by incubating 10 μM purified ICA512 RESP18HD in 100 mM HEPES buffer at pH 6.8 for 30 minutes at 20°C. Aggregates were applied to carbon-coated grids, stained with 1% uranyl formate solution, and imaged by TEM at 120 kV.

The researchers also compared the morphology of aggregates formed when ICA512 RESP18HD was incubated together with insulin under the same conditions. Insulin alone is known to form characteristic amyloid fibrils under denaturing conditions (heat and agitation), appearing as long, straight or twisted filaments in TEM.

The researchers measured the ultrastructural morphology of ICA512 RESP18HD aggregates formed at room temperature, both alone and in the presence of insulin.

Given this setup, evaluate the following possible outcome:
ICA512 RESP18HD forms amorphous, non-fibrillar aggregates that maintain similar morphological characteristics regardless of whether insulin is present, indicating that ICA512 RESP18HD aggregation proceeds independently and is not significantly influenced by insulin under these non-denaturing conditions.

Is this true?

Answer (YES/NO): NO